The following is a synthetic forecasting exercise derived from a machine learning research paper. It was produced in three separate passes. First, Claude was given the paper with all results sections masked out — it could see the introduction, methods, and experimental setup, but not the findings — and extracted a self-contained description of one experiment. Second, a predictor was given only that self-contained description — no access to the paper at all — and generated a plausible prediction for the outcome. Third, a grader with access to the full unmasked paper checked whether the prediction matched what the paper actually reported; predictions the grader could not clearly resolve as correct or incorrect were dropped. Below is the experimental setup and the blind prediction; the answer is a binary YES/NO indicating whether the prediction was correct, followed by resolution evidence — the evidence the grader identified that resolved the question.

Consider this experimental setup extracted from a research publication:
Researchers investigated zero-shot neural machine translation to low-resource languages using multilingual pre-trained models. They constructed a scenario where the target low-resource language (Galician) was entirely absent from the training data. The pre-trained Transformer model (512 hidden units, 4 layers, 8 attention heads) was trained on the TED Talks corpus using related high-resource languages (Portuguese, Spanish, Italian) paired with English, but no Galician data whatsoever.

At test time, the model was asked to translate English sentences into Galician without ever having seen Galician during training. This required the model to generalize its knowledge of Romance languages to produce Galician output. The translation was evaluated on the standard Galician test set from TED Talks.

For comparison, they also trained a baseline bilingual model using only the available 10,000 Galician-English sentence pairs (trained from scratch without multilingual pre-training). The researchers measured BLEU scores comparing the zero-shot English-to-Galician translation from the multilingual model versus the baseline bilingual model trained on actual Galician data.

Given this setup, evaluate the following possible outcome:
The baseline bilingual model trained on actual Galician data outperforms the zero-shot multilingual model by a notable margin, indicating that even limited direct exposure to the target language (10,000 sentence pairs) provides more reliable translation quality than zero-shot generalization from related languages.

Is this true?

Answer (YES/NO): YES